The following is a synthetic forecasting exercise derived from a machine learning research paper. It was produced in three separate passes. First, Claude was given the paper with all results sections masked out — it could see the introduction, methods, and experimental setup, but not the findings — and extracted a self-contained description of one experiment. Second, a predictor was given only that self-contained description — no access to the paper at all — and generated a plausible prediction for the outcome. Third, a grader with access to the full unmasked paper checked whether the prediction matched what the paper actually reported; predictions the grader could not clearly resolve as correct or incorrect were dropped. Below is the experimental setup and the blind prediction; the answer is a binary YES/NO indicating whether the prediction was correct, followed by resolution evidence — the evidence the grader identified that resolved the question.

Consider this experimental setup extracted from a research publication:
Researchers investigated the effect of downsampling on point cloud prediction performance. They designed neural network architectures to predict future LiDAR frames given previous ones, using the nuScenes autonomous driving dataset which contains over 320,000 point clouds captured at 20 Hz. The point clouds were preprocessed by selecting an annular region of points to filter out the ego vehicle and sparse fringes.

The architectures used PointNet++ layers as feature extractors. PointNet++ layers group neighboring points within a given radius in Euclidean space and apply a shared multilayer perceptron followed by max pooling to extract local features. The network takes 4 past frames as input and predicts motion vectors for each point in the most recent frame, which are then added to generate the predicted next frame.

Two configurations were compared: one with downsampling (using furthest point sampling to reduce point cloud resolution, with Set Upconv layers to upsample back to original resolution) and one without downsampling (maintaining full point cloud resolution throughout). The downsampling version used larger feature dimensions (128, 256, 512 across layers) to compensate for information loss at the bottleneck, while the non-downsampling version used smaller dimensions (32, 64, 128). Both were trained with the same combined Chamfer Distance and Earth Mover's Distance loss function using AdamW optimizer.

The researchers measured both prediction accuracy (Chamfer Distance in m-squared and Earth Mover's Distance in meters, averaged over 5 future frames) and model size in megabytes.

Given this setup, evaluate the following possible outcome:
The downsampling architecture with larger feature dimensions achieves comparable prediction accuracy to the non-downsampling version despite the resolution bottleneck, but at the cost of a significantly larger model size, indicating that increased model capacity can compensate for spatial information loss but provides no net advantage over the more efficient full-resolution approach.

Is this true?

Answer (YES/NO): NO